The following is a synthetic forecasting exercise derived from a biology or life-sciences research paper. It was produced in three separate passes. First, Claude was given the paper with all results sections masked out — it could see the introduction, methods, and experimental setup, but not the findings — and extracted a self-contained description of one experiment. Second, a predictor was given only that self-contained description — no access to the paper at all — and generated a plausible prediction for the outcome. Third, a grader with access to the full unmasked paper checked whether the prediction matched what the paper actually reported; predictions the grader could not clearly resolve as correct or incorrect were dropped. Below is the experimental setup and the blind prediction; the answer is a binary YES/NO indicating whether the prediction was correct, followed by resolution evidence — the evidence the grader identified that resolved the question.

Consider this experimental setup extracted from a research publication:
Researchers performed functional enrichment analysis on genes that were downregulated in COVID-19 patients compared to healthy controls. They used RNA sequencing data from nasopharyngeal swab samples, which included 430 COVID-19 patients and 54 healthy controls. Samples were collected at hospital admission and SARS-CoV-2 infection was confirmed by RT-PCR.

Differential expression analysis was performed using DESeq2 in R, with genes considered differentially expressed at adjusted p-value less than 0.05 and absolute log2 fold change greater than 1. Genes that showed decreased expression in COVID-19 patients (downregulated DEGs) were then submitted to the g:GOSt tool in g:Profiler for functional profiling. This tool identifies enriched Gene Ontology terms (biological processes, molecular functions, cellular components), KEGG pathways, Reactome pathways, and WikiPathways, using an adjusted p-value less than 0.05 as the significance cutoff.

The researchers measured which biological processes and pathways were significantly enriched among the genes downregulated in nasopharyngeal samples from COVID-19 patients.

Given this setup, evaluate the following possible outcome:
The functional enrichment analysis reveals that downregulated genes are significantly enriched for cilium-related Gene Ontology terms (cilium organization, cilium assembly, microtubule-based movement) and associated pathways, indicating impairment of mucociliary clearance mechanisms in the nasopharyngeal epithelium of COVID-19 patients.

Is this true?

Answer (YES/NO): NO